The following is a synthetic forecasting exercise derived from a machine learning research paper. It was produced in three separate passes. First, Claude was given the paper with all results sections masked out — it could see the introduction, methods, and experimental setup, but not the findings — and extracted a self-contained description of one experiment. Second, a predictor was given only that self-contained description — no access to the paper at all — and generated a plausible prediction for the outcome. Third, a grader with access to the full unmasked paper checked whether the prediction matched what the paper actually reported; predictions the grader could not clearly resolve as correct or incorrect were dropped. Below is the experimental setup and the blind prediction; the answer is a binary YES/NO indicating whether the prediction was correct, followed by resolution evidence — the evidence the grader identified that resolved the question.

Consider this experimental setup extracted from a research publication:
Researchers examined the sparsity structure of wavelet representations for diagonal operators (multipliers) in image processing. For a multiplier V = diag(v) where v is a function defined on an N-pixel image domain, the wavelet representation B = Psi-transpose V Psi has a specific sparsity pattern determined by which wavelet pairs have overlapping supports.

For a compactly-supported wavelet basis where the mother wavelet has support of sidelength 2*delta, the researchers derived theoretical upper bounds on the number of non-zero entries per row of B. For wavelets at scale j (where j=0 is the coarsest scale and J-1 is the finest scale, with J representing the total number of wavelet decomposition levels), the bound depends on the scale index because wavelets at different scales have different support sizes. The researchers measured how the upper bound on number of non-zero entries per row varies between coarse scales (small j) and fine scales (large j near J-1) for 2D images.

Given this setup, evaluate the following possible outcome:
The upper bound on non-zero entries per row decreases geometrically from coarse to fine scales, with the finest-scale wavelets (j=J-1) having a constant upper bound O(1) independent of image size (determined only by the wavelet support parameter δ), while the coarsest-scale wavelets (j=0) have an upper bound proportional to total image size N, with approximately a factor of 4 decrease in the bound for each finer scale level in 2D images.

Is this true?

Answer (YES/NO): NO